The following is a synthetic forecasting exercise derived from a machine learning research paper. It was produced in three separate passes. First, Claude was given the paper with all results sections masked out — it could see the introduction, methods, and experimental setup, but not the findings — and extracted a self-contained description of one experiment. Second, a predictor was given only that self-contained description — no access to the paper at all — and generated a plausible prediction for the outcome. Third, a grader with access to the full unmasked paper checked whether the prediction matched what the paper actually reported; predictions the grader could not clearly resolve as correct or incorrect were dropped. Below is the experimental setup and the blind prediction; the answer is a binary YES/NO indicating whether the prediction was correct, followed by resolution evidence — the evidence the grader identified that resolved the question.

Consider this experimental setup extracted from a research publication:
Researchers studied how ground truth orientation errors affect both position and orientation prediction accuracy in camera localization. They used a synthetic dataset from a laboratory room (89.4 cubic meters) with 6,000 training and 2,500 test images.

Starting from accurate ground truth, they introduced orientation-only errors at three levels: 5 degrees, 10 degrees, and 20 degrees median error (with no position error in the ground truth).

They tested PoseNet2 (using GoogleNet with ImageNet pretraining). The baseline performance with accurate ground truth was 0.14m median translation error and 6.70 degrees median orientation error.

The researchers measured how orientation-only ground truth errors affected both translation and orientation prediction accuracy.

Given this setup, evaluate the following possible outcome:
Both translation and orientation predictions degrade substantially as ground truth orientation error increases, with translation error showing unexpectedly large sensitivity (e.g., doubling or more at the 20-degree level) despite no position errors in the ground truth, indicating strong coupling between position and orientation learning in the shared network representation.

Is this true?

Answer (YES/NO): NO